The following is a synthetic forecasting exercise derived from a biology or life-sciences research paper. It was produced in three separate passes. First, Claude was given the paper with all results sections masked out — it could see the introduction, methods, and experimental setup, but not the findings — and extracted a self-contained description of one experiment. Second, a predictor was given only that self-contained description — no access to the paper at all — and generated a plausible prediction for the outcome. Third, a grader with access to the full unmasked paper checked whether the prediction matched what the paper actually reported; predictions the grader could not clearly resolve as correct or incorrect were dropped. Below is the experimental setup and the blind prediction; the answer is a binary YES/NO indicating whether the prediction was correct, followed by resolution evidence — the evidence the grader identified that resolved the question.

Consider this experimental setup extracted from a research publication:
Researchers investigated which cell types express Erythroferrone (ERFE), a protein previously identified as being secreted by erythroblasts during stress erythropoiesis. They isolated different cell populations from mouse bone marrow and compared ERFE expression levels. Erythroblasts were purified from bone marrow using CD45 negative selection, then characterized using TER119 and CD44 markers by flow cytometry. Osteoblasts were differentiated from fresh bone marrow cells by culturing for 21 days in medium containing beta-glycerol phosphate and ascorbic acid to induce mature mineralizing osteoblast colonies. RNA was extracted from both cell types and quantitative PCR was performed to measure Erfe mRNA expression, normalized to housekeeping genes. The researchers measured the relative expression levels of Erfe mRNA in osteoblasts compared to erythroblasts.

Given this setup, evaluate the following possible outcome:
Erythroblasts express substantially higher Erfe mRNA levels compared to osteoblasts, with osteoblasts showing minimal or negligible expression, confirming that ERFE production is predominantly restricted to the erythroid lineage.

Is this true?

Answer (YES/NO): NO